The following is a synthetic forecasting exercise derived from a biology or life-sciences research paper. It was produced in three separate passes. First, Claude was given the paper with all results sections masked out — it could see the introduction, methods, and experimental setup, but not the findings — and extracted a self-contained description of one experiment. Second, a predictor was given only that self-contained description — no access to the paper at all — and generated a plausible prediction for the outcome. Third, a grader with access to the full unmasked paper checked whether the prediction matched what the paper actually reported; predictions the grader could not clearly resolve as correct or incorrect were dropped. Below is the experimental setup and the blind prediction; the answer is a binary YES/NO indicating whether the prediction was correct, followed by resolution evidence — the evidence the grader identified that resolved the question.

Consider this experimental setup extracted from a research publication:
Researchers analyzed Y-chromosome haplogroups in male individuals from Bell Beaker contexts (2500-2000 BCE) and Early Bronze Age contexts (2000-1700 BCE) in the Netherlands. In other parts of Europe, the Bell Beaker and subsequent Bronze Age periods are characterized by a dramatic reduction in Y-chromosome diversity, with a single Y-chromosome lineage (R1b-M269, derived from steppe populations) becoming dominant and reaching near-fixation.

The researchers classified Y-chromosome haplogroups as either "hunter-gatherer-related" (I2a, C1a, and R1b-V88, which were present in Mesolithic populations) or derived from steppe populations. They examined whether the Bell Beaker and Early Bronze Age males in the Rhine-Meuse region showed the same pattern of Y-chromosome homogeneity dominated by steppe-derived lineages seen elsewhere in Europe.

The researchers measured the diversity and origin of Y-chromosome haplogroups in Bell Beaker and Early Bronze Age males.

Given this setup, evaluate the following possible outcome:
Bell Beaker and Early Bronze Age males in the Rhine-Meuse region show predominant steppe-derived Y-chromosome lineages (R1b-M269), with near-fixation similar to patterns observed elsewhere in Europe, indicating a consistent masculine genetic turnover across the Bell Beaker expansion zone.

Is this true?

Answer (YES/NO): YES